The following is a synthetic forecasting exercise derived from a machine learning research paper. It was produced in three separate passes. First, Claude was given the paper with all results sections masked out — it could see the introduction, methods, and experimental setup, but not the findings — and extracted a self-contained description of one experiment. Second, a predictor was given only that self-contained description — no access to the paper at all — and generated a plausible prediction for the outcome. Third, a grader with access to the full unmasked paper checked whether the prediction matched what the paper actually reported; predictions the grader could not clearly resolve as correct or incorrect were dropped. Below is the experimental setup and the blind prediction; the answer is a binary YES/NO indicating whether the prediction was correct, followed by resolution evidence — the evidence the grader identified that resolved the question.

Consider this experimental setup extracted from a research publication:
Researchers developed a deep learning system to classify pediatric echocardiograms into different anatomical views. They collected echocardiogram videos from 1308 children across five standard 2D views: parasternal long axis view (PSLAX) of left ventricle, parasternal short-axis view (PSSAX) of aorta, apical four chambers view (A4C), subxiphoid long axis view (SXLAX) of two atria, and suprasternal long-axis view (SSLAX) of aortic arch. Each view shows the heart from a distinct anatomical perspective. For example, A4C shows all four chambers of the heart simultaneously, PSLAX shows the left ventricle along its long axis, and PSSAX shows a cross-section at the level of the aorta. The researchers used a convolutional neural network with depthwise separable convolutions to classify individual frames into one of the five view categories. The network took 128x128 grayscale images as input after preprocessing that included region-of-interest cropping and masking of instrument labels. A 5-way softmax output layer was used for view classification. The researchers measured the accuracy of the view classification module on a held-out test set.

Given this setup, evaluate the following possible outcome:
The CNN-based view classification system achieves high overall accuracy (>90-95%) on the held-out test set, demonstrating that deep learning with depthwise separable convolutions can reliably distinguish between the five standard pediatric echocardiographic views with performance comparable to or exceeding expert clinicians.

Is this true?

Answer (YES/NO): YES